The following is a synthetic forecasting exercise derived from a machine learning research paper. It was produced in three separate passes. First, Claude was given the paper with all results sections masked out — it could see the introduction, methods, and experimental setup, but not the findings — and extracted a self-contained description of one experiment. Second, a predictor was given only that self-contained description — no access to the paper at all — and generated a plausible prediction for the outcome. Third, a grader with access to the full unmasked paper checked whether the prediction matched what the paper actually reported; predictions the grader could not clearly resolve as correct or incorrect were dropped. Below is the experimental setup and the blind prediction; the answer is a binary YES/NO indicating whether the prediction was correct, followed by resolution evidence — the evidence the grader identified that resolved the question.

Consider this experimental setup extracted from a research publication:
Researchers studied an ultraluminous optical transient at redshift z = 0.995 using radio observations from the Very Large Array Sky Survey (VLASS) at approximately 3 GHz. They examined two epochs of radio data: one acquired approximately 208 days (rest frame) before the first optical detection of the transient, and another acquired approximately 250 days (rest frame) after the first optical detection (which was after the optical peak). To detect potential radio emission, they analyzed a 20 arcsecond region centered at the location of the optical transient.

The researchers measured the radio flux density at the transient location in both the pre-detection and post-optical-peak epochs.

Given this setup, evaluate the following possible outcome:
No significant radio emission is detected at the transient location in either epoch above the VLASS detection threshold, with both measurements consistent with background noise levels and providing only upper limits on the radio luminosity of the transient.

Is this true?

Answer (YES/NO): YES